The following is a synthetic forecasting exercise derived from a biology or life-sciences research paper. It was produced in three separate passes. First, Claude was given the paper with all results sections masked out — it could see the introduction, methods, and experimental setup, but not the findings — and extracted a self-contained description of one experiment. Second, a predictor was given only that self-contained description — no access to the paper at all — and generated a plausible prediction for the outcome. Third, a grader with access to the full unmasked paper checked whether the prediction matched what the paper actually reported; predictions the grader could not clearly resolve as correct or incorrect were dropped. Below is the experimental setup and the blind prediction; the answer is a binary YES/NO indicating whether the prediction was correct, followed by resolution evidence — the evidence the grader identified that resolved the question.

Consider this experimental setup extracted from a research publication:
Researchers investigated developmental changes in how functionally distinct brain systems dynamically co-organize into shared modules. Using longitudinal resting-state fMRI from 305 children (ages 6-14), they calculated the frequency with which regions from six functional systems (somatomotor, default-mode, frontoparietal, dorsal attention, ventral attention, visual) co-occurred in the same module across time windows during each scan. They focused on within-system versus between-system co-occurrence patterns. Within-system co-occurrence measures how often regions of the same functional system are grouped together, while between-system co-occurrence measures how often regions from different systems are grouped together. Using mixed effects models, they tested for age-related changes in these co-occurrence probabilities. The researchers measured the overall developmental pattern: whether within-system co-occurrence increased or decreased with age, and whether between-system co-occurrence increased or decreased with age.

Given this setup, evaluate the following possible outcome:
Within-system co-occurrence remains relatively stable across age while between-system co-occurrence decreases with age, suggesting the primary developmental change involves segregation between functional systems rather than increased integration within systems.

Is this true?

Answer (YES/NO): NO